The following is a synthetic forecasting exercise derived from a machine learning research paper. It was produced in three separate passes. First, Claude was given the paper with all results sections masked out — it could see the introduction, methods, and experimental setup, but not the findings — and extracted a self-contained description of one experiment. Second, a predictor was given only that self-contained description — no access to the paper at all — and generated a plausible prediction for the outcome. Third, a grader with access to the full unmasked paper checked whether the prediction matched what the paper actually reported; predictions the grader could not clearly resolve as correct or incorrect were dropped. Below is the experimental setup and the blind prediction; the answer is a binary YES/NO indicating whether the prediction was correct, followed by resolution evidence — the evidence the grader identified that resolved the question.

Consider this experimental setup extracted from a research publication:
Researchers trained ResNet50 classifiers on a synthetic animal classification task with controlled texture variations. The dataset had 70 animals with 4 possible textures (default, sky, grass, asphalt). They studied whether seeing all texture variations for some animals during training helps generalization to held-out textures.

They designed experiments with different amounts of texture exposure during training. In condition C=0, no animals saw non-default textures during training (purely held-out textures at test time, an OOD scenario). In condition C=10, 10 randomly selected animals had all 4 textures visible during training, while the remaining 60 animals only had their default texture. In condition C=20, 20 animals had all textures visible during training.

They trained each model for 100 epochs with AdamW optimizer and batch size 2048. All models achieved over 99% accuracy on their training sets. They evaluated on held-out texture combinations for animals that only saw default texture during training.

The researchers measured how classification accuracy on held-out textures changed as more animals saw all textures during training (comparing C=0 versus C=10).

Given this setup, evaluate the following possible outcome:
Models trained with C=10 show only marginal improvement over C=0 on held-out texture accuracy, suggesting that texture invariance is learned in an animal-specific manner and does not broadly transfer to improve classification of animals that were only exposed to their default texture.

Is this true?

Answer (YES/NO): NO